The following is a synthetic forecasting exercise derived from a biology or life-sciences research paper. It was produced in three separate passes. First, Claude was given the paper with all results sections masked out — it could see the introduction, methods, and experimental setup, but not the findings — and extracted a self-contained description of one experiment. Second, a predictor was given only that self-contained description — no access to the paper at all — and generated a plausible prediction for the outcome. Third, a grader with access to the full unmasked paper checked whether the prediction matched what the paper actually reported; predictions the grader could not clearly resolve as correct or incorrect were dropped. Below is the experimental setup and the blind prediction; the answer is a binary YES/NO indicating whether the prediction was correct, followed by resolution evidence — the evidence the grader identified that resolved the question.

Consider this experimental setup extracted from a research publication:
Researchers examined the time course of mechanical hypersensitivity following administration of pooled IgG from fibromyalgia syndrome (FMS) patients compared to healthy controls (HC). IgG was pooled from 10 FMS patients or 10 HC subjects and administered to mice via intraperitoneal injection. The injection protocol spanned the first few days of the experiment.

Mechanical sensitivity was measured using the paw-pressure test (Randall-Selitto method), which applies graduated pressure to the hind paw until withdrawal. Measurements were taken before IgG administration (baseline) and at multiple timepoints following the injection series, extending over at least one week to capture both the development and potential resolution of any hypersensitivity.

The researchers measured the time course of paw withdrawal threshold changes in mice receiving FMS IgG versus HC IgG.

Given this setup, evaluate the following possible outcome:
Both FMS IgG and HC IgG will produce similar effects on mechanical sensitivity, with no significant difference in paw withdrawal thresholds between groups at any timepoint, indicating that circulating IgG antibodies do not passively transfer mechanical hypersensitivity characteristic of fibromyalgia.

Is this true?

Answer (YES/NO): NO